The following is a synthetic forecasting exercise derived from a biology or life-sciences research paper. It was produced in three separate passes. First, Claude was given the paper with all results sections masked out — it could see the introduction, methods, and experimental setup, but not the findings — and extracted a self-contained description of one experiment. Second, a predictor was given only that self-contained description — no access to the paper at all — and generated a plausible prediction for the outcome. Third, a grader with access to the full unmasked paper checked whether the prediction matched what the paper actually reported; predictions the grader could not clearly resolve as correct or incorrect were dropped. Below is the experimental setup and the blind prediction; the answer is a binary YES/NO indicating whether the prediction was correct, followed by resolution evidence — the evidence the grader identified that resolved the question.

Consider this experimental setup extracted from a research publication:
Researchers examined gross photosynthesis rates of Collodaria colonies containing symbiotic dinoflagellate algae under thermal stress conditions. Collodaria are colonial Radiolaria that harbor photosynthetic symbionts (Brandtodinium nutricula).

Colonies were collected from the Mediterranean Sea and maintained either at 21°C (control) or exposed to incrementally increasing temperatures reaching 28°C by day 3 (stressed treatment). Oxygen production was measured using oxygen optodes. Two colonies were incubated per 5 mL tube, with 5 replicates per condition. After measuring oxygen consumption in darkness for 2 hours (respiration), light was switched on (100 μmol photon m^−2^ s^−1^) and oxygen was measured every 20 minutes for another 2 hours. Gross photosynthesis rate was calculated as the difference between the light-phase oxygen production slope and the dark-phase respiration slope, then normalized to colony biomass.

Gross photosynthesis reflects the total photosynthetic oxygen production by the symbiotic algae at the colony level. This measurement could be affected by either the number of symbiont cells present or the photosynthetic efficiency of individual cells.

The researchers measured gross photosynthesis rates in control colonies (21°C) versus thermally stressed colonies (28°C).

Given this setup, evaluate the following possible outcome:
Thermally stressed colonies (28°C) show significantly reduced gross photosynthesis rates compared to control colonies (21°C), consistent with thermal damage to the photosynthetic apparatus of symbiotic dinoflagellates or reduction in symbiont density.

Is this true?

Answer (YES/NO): NO